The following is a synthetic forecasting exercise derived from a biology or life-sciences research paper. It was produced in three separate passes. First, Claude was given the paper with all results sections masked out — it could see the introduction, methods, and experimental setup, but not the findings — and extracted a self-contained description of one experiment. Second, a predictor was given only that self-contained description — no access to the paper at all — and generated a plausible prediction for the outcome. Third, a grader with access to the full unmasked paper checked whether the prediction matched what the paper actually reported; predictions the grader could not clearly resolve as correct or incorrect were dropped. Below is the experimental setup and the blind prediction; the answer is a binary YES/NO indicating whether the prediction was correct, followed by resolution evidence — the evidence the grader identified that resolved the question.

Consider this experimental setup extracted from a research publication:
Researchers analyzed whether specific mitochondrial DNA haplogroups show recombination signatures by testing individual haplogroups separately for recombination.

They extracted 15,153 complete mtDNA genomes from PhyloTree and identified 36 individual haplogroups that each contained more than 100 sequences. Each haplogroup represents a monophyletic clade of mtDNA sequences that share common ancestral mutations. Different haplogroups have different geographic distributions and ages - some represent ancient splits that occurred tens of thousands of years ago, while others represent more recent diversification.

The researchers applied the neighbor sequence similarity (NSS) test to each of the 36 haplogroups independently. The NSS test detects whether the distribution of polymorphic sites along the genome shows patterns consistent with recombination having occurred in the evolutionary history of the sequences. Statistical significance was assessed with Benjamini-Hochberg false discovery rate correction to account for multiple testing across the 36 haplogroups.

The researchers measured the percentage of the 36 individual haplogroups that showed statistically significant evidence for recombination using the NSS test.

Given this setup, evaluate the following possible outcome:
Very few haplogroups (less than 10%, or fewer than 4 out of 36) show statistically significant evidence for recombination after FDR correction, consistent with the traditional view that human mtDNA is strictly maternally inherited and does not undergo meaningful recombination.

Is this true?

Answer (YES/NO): NO